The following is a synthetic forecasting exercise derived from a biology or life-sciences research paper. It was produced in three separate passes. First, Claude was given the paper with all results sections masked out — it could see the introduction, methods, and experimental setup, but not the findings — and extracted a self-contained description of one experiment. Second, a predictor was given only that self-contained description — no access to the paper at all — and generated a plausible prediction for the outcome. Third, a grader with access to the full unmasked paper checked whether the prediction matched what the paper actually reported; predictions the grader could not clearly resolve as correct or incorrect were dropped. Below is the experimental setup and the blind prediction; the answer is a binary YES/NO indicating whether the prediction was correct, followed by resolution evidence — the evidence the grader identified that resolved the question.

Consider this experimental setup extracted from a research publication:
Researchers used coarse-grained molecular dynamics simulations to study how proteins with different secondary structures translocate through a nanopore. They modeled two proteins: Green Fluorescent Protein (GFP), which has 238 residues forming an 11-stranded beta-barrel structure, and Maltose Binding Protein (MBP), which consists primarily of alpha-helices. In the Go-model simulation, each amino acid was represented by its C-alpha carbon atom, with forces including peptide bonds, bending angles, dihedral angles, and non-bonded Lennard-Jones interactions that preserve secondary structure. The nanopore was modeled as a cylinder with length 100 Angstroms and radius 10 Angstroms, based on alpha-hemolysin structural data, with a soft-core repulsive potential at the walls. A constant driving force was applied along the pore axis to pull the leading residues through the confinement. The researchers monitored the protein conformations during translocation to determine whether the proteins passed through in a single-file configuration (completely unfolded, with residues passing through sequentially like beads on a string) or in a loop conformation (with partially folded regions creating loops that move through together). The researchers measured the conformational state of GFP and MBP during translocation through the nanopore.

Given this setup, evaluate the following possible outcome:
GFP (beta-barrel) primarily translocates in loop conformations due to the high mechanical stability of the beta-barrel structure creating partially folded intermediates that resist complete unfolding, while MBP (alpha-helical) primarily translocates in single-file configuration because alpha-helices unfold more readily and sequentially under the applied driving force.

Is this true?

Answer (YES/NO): YES